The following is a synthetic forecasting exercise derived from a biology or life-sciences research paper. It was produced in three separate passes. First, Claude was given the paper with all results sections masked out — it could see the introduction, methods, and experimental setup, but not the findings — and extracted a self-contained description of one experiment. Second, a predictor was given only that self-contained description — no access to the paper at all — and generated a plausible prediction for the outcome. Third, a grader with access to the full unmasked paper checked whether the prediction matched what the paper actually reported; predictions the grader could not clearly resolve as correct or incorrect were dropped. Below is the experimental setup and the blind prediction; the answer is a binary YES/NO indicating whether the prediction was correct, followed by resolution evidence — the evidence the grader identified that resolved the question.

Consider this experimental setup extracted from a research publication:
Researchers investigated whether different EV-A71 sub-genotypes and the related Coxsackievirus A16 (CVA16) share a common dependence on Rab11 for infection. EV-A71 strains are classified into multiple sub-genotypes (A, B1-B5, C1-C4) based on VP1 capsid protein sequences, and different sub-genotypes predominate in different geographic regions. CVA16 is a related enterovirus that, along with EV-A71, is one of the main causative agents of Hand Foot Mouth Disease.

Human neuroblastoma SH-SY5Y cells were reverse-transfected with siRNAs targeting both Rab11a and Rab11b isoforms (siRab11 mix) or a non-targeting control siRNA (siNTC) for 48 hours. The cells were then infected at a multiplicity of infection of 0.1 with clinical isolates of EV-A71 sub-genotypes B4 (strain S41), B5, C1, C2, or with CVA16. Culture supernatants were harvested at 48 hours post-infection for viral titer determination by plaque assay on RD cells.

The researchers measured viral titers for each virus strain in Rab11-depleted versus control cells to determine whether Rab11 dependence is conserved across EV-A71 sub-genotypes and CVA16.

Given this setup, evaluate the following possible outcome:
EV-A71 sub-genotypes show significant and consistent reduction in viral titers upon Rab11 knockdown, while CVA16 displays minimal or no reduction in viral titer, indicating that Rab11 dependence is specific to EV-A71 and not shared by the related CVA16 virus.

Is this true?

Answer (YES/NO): NO